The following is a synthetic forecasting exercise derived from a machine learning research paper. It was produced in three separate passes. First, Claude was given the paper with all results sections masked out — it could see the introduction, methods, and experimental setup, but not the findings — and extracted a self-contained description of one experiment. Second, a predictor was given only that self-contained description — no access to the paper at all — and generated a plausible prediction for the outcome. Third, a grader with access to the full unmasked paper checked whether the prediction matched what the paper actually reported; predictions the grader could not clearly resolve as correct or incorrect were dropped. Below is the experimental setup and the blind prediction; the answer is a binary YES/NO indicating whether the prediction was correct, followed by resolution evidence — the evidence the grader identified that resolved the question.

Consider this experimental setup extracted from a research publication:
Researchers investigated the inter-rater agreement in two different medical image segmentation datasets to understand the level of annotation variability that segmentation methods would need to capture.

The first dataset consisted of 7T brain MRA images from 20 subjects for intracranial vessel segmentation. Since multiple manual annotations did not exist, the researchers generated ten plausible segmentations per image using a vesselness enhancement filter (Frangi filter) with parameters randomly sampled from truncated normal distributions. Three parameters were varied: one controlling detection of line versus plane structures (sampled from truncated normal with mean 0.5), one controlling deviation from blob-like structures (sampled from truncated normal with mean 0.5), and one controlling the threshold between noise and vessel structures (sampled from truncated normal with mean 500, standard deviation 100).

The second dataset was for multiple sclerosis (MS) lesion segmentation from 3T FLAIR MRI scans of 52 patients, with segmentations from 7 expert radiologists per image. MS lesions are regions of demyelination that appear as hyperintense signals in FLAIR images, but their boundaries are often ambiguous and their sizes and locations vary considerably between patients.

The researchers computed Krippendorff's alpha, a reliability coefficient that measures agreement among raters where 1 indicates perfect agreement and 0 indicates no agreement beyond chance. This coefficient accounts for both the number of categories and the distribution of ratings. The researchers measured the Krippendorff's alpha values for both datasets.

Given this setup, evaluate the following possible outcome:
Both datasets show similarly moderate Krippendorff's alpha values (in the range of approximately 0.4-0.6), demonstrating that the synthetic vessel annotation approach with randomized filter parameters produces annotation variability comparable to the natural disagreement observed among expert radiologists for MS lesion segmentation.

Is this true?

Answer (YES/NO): NO